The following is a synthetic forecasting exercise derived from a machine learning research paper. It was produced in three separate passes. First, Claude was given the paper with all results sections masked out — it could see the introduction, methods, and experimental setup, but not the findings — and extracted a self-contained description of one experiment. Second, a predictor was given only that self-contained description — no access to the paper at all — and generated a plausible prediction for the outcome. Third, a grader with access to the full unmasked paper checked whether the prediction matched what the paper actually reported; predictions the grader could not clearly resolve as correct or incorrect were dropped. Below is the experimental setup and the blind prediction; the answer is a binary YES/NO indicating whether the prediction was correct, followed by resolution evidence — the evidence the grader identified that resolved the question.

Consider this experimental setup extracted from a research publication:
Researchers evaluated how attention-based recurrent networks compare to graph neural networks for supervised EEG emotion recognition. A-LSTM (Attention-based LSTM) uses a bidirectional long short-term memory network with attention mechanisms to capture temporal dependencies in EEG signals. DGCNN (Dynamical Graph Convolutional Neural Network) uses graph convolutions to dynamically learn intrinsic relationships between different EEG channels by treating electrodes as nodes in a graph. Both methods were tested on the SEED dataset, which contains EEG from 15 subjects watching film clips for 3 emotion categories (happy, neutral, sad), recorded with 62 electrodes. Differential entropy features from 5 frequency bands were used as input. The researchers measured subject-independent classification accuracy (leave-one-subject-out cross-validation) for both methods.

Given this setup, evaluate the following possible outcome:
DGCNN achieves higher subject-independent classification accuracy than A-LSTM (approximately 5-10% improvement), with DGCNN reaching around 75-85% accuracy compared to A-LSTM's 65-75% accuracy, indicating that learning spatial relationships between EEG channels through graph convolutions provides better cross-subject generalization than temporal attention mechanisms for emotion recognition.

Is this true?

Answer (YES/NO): YES